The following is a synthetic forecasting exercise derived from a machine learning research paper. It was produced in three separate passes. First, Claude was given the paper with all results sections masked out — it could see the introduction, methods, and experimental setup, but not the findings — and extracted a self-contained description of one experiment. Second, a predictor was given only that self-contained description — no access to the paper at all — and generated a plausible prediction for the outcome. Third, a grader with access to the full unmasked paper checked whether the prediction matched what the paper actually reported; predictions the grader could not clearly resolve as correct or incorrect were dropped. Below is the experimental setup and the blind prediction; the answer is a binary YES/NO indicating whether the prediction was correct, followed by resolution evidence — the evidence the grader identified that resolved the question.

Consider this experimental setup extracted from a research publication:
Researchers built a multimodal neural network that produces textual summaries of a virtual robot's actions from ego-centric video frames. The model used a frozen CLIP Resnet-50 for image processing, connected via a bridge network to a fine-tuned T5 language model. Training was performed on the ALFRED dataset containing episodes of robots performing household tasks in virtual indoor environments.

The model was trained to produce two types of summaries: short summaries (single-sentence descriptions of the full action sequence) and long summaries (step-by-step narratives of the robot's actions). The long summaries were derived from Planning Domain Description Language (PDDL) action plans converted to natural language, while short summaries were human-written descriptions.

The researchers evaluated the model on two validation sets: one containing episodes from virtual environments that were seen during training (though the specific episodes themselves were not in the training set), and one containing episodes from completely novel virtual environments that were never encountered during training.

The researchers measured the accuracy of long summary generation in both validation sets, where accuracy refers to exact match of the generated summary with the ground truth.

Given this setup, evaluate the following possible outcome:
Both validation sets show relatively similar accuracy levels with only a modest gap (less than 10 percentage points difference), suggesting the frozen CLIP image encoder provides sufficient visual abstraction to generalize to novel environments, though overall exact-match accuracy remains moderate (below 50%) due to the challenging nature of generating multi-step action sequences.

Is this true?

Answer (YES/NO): NO